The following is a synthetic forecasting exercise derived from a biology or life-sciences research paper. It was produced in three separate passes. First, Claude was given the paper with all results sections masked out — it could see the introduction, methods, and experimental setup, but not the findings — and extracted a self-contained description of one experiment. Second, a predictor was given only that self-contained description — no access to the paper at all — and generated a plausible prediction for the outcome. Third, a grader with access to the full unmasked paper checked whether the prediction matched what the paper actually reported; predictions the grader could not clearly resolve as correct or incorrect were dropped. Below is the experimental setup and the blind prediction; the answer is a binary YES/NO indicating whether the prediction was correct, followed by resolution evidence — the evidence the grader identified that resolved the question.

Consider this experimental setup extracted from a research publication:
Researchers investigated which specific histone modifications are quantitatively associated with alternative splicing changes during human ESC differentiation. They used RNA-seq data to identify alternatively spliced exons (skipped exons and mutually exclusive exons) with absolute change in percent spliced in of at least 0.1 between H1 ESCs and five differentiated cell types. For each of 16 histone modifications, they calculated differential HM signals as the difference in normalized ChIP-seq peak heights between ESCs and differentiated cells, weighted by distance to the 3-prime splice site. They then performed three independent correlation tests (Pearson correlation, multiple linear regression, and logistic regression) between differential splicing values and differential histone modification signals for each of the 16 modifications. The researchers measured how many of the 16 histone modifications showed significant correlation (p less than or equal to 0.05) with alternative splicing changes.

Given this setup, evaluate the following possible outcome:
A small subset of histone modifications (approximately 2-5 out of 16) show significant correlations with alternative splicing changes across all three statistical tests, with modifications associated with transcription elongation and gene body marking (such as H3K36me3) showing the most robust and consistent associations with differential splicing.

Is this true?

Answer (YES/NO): NO